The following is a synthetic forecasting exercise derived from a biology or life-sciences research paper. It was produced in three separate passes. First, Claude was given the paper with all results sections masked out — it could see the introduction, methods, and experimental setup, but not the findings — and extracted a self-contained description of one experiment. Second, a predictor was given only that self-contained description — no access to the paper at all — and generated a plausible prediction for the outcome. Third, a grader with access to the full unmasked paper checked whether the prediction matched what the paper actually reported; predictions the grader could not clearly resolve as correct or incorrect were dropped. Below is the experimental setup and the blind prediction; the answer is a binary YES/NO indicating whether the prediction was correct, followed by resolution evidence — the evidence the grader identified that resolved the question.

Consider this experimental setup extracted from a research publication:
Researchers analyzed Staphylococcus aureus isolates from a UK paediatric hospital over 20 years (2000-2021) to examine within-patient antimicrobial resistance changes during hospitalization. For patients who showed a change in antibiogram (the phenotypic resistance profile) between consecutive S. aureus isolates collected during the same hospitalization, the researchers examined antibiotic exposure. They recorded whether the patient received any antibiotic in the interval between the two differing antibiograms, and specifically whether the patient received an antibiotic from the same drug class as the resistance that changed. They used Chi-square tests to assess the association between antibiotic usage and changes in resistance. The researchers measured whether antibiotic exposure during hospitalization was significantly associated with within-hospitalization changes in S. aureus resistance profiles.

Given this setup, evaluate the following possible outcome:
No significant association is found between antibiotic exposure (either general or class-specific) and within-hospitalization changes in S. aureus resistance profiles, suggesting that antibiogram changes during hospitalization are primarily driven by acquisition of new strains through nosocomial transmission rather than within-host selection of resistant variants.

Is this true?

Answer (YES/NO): NO